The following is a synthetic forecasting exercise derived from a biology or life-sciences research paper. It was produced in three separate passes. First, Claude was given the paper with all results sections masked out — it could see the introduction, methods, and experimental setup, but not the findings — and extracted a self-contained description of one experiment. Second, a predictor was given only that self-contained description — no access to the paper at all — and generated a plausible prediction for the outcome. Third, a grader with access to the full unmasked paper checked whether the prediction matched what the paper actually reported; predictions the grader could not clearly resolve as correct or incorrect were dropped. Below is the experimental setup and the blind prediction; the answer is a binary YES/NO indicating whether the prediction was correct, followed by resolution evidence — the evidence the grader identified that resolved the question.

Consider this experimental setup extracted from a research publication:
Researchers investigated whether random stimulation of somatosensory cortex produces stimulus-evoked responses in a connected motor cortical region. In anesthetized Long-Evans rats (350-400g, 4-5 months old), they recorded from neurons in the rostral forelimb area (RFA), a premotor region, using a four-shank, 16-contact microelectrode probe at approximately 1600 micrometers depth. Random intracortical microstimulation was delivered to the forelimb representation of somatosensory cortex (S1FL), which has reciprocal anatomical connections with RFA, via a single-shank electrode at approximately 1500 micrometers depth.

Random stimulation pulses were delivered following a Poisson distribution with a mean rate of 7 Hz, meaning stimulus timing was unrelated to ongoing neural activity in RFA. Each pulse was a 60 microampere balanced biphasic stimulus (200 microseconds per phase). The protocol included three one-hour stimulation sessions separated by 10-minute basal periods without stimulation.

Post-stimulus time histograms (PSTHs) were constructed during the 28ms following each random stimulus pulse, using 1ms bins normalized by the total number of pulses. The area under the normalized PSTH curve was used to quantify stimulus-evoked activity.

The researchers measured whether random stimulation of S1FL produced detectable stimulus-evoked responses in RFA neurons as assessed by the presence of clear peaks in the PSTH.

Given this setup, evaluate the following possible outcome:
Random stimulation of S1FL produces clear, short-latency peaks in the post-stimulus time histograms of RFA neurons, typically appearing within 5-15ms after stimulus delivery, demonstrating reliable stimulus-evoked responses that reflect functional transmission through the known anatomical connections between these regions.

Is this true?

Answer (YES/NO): NO